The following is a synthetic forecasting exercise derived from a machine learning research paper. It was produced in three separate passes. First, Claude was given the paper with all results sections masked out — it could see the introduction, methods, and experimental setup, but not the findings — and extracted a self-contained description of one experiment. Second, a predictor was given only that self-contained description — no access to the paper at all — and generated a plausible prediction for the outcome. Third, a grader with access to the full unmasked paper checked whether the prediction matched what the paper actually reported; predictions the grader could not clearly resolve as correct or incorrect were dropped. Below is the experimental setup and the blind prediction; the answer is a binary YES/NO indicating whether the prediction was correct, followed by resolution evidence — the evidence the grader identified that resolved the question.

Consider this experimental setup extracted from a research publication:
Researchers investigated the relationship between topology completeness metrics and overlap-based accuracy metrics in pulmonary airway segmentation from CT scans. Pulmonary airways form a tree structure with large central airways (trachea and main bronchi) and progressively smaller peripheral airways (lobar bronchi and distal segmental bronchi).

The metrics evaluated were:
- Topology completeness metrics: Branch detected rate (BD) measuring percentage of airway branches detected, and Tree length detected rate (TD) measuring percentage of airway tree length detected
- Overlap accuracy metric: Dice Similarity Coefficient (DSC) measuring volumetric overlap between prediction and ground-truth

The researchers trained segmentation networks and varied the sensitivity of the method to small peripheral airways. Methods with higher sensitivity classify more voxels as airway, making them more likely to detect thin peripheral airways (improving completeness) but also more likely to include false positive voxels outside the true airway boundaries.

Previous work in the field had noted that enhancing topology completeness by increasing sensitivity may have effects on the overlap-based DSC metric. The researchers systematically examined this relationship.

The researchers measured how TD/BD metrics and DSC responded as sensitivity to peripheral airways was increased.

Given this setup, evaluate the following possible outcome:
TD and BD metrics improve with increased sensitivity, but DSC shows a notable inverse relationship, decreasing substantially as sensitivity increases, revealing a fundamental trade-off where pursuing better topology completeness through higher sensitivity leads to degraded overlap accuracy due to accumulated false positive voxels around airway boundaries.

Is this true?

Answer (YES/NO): YES